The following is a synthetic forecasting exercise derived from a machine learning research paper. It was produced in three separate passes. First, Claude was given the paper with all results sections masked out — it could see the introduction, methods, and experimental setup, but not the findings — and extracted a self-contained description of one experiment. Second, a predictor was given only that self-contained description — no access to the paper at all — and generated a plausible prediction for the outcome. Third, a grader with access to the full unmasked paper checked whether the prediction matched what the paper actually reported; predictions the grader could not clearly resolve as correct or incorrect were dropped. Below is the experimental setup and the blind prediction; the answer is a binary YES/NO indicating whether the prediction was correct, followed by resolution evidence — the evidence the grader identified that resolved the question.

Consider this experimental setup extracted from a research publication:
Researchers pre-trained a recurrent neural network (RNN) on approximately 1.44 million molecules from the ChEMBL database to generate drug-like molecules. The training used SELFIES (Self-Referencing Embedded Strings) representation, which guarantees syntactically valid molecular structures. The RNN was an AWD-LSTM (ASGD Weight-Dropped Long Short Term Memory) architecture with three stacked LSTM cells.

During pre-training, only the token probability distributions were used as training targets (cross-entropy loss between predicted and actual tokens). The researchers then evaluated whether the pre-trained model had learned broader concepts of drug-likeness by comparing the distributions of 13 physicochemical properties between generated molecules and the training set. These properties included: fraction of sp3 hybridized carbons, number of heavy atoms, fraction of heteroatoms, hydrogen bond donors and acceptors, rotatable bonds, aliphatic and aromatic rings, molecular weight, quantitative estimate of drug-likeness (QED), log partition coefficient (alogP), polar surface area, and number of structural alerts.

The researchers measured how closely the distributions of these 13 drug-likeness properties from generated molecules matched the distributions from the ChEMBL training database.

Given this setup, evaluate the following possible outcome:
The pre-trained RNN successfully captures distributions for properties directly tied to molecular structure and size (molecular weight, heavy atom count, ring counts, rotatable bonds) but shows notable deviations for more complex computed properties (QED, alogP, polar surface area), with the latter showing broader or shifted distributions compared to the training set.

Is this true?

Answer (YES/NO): NO